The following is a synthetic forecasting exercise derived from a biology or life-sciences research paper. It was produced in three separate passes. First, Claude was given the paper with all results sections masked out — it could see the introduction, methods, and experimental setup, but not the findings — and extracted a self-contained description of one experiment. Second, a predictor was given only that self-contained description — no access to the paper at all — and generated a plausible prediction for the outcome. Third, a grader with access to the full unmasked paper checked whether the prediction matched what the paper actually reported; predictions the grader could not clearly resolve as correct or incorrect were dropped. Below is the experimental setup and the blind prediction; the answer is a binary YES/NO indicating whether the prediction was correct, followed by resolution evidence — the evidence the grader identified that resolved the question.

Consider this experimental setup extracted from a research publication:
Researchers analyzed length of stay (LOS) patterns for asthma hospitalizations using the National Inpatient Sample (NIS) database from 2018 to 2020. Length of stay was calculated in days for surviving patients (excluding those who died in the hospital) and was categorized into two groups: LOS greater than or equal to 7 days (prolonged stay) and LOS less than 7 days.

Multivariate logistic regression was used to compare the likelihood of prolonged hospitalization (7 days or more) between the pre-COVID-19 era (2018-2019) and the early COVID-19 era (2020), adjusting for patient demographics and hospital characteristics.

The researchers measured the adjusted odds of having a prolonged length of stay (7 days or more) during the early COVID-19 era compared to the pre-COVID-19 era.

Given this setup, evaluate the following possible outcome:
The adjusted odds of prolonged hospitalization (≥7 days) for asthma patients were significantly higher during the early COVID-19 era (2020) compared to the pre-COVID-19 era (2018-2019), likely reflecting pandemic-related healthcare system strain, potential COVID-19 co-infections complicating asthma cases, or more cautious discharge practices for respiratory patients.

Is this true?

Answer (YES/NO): NO